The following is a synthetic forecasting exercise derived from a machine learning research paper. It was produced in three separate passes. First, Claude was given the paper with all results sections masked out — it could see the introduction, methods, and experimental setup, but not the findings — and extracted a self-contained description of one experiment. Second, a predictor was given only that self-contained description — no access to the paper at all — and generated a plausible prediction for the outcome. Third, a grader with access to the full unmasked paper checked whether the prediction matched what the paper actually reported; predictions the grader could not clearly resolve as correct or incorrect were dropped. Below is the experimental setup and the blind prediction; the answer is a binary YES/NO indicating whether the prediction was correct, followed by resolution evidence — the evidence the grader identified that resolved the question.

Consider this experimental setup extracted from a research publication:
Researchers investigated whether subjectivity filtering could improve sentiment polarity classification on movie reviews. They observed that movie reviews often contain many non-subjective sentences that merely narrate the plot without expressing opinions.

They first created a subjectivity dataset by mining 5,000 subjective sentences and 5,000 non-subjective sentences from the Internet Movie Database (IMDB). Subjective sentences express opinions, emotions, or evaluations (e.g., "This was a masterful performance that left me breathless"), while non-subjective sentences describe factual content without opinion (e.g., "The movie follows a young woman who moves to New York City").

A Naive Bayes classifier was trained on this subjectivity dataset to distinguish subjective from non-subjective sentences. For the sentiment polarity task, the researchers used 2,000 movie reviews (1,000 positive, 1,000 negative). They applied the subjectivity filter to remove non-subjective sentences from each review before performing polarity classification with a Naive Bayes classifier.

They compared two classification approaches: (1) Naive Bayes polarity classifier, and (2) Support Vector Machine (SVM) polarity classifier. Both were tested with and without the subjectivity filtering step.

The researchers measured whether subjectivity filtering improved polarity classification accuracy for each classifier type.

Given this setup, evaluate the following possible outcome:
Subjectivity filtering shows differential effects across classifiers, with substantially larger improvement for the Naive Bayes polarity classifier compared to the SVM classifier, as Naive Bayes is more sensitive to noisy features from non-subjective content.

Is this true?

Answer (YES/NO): YES